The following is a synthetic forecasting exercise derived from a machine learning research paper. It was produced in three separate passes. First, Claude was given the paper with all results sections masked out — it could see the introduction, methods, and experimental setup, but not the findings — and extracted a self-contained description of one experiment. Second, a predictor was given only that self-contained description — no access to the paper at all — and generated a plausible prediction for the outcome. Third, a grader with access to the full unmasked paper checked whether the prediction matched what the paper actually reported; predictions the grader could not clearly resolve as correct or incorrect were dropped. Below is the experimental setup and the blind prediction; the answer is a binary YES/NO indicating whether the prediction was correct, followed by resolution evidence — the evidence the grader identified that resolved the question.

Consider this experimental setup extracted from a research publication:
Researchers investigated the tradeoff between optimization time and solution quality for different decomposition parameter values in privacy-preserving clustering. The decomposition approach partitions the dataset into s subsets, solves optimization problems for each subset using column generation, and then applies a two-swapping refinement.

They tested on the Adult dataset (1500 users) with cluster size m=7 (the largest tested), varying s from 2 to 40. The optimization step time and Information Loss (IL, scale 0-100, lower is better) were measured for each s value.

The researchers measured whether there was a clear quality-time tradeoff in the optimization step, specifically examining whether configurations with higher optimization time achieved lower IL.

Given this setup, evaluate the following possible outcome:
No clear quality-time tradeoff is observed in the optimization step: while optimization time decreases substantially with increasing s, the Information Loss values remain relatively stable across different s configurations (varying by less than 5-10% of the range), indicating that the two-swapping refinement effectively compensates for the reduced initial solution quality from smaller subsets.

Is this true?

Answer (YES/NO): NO